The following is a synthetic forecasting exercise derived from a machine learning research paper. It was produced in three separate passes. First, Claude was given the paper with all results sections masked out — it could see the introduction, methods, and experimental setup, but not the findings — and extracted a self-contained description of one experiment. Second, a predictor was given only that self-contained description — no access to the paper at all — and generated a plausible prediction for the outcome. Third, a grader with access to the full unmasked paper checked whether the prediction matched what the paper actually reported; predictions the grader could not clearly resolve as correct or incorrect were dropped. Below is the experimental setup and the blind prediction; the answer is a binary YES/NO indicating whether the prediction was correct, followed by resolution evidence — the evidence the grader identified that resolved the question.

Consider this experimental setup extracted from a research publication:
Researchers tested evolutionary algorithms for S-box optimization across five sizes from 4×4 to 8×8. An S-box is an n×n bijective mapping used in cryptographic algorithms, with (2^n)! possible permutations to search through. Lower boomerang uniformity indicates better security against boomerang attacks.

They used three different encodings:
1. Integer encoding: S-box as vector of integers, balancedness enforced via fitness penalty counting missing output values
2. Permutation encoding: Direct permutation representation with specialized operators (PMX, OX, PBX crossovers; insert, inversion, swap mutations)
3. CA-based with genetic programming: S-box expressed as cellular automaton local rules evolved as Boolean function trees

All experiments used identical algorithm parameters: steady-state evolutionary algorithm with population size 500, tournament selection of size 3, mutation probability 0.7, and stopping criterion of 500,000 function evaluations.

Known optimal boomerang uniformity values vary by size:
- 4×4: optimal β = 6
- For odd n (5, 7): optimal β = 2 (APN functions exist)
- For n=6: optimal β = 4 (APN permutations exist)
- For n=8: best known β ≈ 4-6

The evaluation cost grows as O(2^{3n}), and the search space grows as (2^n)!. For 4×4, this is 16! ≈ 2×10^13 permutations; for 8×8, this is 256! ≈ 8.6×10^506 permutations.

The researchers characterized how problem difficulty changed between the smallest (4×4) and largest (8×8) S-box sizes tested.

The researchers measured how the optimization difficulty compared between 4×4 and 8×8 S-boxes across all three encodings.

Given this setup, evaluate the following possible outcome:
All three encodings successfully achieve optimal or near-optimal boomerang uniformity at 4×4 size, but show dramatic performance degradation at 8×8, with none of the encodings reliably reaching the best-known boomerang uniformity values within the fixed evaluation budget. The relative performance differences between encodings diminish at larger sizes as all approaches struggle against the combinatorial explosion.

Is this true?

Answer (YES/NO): NO